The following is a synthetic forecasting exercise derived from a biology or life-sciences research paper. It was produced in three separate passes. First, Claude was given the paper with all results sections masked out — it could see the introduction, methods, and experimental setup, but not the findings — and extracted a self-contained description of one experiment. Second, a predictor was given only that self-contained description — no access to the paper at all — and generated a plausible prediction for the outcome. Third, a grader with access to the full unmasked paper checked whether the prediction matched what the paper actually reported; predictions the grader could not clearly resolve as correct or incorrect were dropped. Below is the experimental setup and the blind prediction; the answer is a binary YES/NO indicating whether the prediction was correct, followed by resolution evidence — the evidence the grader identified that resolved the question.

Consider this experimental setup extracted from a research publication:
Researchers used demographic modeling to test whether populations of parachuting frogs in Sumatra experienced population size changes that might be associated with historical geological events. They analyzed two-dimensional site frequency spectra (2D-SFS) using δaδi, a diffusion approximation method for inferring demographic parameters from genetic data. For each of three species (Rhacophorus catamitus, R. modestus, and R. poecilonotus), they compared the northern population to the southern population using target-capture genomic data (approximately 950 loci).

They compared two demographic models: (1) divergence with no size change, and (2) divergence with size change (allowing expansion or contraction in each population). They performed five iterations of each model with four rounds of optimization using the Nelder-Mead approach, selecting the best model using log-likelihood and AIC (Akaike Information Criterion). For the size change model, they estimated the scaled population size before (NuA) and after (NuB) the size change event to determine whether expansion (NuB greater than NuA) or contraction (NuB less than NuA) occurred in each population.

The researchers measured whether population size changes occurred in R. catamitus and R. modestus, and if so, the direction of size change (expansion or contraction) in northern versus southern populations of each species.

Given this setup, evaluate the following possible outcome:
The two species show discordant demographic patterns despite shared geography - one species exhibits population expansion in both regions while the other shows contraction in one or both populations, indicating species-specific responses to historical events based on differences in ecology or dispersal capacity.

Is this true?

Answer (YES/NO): NO